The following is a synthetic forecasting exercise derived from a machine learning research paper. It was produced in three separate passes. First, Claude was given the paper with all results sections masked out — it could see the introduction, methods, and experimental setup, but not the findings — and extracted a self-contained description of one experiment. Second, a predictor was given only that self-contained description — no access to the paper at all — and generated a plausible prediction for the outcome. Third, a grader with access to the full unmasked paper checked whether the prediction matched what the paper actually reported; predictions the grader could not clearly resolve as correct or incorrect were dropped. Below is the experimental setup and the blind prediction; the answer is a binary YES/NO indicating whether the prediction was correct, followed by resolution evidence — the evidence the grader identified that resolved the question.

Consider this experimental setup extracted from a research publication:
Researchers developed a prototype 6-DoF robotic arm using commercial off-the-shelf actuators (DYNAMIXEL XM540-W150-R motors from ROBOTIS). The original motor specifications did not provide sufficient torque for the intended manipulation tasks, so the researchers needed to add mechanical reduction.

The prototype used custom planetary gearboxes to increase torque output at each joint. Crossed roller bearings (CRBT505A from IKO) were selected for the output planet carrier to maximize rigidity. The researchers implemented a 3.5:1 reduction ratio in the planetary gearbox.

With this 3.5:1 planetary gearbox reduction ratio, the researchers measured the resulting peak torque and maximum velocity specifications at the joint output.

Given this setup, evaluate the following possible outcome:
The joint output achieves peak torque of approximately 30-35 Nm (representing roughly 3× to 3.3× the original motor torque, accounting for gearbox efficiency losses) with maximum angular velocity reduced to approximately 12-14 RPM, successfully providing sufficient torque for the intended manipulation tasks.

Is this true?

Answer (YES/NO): NO